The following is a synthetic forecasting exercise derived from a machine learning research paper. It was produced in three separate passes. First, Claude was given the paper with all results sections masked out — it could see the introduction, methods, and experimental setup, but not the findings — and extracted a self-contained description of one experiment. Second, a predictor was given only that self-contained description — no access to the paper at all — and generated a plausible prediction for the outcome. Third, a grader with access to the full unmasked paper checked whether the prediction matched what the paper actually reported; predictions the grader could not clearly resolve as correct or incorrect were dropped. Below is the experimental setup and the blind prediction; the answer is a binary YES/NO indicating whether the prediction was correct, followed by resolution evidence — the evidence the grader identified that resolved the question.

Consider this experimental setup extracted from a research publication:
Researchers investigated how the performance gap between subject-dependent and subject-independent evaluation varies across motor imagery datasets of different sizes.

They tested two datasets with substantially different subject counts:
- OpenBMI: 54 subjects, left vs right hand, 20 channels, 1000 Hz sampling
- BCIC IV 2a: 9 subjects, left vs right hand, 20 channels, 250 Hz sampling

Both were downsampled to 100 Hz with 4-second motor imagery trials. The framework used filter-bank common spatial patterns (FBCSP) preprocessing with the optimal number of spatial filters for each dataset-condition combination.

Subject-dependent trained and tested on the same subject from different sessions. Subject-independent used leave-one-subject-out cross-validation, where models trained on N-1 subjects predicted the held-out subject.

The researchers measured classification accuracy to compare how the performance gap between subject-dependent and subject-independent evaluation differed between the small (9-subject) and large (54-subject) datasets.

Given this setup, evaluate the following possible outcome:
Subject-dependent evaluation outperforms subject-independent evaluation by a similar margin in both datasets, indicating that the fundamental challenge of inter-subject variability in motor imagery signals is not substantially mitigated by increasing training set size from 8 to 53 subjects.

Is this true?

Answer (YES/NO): NO